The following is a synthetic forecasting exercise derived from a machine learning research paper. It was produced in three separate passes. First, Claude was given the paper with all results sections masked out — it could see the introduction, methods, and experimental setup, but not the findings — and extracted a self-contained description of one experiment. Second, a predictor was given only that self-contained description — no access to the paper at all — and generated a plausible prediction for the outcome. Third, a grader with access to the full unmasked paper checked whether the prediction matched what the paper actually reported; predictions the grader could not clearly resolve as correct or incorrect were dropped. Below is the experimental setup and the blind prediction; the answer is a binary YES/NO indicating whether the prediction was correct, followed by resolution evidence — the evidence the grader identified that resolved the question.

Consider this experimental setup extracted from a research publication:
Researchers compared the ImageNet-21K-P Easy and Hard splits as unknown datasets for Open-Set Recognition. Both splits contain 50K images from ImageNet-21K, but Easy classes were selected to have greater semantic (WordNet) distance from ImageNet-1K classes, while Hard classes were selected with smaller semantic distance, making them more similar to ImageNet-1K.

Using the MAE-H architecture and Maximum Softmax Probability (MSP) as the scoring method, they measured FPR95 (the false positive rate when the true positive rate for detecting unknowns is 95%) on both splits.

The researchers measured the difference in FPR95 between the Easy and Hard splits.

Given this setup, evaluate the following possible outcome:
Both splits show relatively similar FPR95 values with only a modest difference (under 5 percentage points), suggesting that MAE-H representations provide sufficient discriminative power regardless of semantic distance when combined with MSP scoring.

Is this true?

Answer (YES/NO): NO